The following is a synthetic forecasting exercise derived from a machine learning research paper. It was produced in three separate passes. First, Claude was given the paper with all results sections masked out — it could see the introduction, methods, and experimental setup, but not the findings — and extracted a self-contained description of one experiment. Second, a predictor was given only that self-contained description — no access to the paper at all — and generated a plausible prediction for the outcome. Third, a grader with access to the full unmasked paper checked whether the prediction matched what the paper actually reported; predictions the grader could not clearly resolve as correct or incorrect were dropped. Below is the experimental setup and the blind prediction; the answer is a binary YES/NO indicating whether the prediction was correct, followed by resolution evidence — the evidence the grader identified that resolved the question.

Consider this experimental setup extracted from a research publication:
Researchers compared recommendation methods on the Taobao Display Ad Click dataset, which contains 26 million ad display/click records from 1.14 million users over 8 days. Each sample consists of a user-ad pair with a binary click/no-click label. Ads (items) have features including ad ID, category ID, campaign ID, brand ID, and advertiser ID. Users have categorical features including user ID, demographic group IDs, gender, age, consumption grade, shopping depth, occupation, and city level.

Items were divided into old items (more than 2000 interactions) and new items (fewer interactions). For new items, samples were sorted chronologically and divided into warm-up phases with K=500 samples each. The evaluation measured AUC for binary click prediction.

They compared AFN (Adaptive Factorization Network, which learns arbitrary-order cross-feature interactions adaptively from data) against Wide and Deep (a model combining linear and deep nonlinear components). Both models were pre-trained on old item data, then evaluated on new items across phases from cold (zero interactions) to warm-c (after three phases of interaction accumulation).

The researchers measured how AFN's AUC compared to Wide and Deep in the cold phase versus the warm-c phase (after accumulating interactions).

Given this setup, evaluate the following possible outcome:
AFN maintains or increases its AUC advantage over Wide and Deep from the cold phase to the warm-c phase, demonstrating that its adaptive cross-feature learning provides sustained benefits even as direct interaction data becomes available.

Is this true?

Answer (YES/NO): YES